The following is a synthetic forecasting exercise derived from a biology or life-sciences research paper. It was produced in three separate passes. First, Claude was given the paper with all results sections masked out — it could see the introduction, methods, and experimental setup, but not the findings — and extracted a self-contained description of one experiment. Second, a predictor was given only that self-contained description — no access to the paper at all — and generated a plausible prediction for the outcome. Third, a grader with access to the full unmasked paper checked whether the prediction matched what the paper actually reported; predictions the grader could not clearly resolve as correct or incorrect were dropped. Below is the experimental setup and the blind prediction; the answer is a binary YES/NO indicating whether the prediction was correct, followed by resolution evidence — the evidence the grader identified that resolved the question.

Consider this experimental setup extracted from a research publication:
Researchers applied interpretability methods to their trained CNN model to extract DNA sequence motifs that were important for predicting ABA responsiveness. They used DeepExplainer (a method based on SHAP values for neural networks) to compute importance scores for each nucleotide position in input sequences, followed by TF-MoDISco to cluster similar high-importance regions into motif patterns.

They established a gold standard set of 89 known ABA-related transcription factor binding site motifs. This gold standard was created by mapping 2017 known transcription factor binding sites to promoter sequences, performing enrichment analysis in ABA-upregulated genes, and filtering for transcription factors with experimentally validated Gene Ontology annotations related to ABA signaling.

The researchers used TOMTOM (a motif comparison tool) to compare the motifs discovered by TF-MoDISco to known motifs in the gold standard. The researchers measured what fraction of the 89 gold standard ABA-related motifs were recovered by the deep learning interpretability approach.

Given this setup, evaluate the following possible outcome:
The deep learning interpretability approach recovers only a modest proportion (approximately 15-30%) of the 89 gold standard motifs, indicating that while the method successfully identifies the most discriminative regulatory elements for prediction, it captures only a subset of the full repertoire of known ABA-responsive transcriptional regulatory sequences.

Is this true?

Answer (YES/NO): NO